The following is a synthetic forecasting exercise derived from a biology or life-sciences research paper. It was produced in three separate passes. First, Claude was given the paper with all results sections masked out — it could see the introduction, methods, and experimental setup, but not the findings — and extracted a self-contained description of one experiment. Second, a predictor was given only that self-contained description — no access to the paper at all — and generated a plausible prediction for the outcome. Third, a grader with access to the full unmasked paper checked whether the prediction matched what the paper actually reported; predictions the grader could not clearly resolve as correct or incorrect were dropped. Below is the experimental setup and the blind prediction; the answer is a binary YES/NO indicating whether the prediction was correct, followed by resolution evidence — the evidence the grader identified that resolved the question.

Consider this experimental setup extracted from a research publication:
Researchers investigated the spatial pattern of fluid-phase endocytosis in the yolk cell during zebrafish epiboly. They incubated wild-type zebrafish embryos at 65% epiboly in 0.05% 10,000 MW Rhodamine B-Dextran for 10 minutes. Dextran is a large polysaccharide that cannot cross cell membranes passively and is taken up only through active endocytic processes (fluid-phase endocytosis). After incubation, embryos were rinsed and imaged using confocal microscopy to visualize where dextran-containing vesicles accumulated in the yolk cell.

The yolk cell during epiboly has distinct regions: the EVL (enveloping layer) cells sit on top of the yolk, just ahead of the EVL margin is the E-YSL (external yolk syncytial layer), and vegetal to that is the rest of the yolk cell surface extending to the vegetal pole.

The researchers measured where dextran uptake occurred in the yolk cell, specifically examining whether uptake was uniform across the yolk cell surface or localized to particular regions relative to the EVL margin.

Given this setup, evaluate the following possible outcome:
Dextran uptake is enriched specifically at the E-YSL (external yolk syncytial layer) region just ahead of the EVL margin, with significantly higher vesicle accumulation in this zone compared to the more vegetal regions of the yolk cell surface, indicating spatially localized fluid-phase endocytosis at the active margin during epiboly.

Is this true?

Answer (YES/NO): YES